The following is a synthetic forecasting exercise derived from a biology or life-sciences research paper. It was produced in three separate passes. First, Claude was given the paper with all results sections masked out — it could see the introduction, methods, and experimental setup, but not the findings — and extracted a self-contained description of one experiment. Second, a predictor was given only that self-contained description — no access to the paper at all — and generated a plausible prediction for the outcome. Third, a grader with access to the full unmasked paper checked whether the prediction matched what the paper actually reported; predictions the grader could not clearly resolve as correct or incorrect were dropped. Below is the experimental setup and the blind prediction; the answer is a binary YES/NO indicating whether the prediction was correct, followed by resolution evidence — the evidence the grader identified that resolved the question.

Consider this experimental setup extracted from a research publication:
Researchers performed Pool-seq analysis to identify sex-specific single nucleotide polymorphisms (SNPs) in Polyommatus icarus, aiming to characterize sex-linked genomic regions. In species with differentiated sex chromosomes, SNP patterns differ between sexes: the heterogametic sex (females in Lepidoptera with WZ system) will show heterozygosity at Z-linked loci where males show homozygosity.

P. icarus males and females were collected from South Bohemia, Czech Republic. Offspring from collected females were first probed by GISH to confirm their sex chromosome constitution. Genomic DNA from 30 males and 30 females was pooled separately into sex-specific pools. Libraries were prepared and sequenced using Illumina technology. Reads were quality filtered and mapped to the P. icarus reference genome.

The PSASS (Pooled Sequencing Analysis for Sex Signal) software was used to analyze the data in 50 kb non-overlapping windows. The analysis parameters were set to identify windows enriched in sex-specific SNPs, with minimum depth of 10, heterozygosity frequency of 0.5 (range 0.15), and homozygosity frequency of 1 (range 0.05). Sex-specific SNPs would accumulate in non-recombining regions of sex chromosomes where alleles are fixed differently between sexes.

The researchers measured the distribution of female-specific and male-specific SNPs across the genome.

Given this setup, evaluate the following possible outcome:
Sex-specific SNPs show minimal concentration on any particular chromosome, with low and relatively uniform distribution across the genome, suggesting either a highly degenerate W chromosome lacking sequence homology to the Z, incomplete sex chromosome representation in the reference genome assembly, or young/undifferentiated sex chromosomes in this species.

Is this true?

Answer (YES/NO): NO